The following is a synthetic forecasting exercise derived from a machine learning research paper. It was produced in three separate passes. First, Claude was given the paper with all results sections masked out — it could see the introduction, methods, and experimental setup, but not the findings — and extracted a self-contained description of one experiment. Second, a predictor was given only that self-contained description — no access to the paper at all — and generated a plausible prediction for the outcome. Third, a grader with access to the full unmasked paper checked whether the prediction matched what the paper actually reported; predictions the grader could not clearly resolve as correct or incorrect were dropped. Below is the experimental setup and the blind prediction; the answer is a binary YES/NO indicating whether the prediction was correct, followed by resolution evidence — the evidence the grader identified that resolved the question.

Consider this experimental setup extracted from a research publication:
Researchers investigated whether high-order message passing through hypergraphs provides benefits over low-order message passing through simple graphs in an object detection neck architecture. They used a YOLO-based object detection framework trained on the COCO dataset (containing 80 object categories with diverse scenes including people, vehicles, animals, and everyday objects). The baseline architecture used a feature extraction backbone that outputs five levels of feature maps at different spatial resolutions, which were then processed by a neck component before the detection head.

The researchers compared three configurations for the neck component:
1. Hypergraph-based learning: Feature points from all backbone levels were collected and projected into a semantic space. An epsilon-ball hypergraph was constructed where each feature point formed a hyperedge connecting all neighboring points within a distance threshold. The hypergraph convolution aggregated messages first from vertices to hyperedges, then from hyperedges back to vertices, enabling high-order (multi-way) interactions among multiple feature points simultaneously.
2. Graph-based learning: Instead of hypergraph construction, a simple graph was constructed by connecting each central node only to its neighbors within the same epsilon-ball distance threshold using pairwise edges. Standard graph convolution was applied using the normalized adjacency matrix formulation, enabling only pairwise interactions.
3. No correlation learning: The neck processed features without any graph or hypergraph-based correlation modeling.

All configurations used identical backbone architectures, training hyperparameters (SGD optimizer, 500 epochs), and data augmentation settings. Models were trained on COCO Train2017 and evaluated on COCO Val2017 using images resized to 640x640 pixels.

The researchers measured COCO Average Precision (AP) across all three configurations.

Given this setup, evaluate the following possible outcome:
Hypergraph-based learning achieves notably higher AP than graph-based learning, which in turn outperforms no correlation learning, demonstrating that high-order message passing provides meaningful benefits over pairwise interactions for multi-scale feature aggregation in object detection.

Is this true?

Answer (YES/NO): NO